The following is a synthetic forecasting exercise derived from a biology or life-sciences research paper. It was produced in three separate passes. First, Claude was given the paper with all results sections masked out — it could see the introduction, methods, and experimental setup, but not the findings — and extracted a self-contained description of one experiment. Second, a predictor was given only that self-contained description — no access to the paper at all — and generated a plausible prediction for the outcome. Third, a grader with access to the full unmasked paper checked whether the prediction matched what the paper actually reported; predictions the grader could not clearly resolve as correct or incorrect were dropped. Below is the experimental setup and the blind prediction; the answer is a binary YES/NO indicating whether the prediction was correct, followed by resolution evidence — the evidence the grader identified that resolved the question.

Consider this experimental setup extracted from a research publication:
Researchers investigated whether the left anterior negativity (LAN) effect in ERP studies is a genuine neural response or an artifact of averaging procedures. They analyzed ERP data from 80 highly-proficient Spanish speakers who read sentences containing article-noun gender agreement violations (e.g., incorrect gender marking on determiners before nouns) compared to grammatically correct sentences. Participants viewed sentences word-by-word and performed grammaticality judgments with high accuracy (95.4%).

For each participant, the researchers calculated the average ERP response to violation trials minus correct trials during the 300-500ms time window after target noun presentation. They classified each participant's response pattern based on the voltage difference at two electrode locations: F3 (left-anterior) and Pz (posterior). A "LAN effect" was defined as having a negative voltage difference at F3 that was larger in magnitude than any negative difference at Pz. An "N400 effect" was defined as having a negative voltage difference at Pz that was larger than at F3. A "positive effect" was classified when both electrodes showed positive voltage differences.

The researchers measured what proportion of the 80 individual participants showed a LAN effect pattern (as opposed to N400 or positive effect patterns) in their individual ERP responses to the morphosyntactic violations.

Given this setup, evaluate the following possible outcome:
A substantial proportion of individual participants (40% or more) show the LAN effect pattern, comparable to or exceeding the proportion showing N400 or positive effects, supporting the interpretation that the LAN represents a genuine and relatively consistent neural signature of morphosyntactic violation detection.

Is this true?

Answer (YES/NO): YES